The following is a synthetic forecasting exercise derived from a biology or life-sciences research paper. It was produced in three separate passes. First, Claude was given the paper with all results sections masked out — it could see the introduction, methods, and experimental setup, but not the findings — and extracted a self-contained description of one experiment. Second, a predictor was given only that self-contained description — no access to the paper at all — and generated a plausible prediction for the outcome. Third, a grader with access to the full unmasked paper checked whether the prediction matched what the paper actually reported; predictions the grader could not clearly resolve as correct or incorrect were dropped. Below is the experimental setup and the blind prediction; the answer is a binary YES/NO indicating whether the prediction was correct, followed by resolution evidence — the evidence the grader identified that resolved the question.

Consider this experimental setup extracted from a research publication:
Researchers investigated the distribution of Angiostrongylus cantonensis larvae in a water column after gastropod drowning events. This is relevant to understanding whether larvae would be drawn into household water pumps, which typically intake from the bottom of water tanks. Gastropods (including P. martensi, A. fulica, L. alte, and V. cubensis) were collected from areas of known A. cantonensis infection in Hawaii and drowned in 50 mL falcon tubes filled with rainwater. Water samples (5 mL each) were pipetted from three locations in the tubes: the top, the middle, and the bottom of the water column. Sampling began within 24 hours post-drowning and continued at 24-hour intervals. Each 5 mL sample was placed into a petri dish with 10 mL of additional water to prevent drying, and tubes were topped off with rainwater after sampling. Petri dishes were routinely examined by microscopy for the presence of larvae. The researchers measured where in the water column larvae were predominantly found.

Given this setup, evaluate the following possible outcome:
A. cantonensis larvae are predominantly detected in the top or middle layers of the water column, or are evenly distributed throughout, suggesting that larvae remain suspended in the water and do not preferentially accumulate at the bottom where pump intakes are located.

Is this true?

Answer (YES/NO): NO